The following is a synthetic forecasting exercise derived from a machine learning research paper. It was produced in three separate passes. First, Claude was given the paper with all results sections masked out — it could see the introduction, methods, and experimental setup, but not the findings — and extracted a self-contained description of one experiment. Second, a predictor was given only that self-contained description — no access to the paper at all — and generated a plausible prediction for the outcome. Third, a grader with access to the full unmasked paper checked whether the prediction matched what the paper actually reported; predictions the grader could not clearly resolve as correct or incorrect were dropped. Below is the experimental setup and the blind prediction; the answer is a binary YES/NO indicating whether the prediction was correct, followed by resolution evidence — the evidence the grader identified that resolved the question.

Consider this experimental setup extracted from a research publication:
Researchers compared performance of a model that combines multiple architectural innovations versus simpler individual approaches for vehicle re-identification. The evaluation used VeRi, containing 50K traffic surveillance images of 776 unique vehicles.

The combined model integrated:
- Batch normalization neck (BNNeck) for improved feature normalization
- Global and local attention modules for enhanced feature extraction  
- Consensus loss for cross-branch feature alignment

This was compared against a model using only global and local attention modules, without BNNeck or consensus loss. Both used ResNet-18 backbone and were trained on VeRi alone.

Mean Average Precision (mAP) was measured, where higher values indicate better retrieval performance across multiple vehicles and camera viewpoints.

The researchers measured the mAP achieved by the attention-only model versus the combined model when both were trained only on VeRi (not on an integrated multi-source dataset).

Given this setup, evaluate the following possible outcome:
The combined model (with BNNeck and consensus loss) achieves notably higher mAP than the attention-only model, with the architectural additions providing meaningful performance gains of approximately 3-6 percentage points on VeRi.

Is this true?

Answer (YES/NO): NO